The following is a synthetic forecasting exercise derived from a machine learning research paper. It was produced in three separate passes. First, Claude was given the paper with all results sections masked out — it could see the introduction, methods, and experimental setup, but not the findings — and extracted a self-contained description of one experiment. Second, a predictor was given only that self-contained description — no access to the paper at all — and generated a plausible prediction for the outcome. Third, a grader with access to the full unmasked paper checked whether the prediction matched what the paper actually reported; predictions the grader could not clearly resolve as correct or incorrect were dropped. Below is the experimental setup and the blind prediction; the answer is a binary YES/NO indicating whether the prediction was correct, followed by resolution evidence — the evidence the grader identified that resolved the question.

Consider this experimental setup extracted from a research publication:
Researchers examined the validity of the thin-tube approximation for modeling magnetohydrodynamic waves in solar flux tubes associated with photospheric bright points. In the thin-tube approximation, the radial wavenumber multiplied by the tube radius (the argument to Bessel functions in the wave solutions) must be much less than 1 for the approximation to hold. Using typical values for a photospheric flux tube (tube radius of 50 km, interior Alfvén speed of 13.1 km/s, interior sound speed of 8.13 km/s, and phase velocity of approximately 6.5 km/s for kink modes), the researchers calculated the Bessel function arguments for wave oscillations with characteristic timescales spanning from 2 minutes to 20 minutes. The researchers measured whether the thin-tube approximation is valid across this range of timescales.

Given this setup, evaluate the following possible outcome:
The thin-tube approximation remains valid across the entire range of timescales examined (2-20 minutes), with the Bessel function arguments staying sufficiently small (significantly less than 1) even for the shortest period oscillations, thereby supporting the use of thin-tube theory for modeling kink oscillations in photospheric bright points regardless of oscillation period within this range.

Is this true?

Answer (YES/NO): NO